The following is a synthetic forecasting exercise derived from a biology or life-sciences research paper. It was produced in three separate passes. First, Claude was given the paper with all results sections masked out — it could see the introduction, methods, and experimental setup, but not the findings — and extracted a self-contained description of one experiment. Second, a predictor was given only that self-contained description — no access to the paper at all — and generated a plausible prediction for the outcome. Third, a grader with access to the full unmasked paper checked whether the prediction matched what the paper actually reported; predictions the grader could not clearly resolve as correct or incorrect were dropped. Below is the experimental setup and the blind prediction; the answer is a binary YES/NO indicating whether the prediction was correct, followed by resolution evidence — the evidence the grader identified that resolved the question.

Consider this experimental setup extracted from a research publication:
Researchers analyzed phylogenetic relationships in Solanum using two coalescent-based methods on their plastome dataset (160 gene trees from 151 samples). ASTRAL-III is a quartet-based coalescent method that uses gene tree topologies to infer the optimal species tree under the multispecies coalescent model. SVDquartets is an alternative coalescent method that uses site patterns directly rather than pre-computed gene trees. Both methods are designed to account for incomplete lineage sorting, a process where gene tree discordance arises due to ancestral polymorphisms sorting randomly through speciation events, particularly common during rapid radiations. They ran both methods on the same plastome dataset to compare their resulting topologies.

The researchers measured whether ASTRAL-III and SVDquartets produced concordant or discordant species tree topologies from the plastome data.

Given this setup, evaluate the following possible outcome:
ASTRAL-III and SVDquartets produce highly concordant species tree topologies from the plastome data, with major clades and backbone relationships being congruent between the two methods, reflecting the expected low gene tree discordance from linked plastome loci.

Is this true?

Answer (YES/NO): NO